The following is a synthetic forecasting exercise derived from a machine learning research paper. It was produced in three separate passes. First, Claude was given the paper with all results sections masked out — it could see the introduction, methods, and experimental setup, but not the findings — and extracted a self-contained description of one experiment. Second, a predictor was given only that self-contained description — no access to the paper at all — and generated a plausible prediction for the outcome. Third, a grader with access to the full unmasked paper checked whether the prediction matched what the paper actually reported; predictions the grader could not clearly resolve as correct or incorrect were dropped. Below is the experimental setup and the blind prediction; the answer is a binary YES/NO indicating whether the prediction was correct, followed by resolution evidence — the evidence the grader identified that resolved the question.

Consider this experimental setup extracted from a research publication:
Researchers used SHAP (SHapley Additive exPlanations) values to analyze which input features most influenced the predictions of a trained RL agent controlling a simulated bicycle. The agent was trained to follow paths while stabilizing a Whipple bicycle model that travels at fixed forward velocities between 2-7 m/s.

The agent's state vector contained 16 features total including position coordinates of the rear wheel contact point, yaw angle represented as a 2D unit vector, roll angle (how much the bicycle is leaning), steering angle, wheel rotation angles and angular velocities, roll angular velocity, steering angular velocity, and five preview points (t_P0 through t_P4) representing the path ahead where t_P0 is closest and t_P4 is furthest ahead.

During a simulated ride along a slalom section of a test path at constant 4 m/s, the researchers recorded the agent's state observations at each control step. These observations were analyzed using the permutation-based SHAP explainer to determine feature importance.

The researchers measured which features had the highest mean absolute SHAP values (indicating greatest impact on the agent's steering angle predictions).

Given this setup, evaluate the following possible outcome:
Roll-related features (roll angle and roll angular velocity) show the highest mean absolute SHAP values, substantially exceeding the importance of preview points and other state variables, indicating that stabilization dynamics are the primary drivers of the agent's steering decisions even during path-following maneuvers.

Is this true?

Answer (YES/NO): NO